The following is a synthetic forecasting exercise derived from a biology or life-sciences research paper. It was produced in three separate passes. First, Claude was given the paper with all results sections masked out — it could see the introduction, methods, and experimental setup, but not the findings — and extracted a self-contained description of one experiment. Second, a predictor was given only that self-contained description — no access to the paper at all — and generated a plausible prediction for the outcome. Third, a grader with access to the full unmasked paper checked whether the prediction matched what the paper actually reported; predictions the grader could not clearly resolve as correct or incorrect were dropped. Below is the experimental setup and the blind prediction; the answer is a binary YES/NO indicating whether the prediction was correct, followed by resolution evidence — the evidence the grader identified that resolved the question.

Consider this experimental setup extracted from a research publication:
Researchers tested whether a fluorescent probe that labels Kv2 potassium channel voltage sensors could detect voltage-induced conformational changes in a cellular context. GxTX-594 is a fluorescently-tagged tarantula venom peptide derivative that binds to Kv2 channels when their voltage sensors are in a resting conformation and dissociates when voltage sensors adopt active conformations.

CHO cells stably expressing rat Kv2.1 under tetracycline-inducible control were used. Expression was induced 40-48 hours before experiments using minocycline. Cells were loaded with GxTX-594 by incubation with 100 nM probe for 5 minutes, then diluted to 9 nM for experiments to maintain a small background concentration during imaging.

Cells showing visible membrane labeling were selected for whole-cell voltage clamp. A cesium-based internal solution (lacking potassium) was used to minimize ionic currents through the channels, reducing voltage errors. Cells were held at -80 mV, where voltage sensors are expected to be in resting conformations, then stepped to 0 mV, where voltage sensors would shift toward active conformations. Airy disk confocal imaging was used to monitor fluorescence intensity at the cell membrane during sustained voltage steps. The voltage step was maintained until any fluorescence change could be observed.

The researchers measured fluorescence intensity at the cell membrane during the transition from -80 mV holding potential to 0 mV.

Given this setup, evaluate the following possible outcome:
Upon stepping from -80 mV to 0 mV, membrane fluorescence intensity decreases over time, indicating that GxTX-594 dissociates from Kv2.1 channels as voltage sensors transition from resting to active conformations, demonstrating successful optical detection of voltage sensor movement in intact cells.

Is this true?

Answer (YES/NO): YES